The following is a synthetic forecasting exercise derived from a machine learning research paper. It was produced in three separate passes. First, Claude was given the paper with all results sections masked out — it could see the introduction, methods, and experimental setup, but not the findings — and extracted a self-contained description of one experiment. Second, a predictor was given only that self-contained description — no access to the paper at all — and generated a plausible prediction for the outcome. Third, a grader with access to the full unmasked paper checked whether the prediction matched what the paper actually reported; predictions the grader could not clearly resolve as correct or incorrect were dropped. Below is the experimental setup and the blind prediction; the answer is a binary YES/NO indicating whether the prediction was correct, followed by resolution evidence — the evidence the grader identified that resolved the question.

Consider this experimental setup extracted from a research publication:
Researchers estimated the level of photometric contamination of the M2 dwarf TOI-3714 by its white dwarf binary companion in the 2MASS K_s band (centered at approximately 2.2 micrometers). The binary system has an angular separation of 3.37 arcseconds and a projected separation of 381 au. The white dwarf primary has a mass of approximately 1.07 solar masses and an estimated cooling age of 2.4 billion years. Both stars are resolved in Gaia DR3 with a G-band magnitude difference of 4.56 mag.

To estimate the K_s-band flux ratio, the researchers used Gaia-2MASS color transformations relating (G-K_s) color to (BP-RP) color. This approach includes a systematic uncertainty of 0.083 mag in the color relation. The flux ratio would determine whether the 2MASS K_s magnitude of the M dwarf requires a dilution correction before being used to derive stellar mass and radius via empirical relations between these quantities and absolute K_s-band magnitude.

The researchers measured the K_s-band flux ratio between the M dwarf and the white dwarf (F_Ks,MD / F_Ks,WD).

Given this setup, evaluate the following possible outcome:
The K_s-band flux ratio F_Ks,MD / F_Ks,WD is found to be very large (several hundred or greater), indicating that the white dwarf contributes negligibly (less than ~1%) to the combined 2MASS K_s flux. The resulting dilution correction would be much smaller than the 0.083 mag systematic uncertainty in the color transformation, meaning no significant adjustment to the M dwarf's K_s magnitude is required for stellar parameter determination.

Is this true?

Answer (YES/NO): YES